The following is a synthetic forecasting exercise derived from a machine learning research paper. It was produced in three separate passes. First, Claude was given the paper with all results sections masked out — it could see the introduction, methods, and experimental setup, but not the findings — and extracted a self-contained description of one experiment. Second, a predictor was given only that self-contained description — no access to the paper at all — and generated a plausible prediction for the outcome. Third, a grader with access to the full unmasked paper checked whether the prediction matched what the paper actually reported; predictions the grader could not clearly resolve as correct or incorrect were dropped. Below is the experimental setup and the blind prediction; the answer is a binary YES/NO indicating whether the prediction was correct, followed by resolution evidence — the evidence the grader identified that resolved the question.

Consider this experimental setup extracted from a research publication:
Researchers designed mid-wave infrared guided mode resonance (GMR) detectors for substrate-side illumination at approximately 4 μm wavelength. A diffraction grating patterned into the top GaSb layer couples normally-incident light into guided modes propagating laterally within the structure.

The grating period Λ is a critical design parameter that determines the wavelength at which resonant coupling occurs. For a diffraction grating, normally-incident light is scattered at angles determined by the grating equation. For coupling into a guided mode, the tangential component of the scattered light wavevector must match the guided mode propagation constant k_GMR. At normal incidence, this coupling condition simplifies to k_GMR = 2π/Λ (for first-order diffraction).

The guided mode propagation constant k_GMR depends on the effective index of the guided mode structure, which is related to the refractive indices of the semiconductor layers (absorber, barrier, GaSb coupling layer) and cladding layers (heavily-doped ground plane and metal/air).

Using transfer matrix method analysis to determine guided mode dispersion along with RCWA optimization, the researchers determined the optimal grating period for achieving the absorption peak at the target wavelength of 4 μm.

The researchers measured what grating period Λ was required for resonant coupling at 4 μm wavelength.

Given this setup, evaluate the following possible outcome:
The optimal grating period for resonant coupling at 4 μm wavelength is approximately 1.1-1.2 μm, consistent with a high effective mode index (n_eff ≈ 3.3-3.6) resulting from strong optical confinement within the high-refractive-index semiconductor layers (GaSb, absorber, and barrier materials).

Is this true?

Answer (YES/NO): NO